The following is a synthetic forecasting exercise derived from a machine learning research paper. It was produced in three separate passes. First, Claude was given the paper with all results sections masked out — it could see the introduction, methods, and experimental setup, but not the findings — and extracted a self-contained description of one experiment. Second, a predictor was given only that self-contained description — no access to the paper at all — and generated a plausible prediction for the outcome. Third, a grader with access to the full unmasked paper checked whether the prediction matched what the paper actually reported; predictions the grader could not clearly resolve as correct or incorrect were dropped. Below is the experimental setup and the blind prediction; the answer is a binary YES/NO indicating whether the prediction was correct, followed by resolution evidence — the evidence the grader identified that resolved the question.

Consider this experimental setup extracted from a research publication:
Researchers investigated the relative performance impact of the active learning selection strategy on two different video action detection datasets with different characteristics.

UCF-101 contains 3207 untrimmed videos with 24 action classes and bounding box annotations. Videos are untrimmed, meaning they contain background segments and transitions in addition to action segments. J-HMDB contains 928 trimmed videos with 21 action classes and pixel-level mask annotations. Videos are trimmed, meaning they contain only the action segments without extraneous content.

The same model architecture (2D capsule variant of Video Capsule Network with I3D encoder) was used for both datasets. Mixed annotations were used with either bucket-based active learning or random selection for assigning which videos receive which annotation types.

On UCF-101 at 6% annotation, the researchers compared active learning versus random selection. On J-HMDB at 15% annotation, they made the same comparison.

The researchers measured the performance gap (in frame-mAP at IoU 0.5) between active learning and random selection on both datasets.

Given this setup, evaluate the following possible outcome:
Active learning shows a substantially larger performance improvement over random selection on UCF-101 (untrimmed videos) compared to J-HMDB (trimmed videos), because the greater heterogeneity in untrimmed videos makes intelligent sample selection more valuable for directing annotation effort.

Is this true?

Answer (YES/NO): NO